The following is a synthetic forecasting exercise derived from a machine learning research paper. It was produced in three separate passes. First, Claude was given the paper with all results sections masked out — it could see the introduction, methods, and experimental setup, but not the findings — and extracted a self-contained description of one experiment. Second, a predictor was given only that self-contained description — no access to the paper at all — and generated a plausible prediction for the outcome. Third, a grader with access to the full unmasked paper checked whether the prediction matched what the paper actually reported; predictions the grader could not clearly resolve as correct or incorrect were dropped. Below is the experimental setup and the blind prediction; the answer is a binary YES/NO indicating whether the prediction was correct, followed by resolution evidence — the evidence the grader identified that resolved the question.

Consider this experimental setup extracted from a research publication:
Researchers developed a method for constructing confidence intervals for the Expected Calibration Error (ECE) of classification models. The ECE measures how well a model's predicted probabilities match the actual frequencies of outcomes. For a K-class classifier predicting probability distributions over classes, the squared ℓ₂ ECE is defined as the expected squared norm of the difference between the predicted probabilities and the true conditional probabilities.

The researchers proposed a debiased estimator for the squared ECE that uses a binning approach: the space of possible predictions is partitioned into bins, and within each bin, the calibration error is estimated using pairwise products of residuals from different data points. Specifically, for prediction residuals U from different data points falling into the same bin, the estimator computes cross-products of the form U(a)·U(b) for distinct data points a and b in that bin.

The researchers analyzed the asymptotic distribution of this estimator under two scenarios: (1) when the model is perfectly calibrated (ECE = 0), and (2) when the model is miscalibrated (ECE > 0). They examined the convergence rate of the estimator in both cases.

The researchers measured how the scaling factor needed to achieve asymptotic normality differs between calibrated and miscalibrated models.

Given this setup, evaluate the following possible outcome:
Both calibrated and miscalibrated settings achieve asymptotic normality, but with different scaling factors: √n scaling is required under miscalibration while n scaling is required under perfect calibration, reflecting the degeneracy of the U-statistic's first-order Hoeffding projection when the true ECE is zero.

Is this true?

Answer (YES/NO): YES